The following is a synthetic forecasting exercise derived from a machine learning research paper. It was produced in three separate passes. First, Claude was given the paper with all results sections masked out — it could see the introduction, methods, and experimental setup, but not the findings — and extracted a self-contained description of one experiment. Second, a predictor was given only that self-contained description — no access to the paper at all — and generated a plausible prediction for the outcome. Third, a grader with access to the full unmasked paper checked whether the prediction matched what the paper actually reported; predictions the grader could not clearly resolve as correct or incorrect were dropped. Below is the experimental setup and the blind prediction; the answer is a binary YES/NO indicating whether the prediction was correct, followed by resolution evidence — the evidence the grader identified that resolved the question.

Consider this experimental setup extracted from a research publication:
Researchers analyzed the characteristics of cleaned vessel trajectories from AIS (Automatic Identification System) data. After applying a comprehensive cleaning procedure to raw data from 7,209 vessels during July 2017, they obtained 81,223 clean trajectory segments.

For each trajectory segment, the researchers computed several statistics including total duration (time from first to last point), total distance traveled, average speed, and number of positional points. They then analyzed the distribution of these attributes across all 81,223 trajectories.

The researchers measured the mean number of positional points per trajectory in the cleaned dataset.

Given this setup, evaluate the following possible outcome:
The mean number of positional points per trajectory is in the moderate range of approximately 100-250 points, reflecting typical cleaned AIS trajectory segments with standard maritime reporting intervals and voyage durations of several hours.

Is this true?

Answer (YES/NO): YES